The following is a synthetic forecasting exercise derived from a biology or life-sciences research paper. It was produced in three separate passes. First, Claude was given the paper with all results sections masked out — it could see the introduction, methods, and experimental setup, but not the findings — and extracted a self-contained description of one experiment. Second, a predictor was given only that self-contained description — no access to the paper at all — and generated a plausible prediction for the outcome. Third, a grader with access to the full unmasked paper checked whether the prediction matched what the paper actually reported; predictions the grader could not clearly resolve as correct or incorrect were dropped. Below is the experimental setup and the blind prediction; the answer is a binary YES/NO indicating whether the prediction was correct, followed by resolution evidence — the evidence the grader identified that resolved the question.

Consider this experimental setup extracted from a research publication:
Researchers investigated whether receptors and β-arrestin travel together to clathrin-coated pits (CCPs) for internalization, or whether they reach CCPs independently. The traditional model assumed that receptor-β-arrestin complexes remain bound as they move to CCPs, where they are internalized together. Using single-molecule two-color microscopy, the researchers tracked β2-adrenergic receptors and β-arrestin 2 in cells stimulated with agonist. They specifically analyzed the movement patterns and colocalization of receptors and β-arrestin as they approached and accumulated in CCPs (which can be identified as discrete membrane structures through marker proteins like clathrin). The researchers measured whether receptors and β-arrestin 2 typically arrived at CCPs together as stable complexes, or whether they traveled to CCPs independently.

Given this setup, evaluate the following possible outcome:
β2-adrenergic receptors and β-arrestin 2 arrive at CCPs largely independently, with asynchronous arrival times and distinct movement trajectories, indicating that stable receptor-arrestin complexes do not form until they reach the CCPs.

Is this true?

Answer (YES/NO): YES